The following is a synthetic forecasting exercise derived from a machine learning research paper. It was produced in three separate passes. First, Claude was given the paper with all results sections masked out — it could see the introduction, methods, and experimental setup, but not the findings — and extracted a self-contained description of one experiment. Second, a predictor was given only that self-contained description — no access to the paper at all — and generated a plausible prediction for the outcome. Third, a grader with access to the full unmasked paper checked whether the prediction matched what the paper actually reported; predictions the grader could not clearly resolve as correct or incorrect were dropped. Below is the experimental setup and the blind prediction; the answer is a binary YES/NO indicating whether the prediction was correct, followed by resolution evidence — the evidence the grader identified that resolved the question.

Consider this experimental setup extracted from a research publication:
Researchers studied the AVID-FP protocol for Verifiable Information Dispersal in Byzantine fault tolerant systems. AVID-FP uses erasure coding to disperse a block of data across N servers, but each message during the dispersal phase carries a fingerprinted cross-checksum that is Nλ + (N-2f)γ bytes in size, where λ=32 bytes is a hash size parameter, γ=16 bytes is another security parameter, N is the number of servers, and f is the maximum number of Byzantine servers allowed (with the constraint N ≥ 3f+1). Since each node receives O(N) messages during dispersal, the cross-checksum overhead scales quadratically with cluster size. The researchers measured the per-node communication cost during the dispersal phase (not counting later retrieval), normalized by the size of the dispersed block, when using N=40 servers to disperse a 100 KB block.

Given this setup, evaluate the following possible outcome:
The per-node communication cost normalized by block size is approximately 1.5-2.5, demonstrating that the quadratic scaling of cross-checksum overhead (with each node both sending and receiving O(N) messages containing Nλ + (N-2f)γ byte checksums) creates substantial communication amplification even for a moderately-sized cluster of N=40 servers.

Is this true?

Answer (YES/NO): NO